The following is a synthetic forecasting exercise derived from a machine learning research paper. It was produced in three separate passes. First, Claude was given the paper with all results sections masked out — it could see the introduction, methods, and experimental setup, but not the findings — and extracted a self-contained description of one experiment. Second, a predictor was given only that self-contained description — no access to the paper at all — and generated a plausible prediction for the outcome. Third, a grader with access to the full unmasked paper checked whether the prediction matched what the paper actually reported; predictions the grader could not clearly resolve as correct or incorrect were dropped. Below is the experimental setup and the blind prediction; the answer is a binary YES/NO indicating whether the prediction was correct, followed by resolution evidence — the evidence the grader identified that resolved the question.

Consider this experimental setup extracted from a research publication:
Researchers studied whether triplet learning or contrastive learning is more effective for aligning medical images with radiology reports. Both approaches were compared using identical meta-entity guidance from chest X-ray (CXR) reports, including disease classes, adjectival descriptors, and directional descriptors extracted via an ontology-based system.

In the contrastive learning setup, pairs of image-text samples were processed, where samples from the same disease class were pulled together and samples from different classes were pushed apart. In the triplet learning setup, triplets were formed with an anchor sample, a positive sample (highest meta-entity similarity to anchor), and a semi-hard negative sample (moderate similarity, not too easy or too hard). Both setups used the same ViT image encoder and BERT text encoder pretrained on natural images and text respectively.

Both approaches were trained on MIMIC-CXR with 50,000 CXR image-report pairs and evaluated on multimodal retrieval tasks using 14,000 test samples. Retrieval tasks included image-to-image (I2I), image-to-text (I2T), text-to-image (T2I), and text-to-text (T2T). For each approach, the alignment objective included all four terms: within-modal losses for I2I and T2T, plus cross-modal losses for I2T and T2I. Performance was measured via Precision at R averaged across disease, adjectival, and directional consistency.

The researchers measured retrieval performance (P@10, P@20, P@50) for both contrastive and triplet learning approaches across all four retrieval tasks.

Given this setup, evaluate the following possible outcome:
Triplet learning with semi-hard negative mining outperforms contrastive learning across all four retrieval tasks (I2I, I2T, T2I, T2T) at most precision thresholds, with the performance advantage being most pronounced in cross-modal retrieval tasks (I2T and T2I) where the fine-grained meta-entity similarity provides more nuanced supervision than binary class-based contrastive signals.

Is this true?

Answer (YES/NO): NO